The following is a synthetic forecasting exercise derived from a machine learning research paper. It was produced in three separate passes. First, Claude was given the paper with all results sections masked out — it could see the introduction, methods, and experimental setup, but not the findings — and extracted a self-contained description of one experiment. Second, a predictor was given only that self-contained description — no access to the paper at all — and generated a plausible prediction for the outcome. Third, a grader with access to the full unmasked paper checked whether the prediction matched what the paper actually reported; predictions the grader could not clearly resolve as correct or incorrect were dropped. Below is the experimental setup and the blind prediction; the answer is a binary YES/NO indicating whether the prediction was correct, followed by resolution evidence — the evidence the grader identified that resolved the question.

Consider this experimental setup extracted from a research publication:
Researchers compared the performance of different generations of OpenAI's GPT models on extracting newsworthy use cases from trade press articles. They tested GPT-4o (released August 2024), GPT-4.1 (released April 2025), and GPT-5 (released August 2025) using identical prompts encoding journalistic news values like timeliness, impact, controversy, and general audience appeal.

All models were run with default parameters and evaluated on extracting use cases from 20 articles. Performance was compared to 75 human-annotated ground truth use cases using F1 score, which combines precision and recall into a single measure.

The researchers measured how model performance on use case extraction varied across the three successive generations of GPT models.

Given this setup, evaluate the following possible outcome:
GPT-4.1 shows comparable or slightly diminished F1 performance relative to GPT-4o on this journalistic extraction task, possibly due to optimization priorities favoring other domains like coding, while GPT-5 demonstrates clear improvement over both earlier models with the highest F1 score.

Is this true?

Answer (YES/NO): NO